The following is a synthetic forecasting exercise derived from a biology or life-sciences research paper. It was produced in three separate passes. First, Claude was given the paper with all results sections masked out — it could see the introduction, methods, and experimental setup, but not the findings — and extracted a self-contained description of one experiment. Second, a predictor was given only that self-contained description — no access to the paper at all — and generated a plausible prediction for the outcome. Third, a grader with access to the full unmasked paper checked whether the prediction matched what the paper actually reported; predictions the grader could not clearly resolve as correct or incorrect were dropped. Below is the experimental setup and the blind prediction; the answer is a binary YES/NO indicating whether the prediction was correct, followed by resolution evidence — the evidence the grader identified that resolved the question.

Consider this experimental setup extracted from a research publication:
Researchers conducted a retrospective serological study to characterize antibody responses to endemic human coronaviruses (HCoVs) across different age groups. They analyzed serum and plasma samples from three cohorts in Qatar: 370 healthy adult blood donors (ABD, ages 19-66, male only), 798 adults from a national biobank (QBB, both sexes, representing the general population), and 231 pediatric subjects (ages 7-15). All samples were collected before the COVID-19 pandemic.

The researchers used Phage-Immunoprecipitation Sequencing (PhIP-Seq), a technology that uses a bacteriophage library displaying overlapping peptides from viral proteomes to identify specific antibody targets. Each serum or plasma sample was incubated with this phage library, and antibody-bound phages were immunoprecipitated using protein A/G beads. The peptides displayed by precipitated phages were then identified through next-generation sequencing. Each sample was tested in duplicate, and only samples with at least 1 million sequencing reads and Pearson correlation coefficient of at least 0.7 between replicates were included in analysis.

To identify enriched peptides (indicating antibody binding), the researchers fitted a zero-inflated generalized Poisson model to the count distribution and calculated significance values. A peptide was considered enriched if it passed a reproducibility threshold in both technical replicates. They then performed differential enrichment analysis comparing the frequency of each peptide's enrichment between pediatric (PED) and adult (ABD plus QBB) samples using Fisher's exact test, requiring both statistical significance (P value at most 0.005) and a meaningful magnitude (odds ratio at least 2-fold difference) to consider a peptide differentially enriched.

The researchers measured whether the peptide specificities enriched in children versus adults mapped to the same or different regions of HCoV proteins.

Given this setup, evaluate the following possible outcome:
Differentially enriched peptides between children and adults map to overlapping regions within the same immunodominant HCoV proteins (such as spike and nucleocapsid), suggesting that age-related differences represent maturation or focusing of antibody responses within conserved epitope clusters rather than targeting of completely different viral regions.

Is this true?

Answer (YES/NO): NO